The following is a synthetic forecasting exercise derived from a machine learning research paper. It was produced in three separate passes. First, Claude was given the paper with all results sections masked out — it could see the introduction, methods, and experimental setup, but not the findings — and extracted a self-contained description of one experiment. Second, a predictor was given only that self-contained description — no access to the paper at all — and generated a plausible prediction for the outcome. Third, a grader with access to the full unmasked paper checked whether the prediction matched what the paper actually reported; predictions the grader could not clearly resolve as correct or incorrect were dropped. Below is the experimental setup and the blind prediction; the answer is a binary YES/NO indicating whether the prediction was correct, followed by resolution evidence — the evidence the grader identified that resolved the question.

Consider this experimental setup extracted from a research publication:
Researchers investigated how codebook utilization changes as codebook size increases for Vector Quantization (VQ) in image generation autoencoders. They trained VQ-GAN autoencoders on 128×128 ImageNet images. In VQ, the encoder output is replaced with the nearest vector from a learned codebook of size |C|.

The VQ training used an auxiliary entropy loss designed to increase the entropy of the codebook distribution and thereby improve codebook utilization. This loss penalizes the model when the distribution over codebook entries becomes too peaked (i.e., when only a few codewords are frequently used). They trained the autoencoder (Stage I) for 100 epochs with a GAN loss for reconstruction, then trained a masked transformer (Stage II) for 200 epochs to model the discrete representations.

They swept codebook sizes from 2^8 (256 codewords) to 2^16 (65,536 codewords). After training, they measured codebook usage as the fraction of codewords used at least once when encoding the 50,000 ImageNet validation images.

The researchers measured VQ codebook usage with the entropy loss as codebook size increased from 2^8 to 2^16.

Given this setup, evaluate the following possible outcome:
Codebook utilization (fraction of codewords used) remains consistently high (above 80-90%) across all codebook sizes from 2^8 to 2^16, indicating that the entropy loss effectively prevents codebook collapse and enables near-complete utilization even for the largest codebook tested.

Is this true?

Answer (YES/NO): NO